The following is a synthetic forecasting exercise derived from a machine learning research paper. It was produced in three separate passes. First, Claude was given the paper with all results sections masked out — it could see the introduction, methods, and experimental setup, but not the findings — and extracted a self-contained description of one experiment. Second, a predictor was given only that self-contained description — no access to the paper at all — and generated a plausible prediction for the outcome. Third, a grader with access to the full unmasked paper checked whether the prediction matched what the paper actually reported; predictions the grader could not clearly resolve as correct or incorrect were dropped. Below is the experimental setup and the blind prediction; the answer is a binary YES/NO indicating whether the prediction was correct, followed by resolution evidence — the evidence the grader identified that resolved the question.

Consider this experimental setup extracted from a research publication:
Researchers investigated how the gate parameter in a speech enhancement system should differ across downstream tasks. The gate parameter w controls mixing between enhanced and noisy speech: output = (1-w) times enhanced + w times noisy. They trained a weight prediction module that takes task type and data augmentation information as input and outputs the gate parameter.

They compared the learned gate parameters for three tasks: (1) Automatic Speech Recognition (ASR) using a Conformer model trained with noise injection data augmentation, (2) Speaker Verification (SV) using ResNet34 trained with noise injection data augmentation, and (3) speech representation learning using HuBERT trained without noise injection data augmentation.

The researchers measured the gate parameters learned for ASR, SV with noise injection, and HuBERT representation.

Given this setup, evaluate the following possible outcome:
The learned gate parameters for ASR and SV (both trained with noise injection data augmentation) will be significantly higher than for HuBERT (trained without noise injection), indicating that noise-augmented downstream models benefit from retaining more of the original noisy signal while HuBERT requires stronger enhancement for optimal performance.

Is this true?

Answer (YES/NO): YES